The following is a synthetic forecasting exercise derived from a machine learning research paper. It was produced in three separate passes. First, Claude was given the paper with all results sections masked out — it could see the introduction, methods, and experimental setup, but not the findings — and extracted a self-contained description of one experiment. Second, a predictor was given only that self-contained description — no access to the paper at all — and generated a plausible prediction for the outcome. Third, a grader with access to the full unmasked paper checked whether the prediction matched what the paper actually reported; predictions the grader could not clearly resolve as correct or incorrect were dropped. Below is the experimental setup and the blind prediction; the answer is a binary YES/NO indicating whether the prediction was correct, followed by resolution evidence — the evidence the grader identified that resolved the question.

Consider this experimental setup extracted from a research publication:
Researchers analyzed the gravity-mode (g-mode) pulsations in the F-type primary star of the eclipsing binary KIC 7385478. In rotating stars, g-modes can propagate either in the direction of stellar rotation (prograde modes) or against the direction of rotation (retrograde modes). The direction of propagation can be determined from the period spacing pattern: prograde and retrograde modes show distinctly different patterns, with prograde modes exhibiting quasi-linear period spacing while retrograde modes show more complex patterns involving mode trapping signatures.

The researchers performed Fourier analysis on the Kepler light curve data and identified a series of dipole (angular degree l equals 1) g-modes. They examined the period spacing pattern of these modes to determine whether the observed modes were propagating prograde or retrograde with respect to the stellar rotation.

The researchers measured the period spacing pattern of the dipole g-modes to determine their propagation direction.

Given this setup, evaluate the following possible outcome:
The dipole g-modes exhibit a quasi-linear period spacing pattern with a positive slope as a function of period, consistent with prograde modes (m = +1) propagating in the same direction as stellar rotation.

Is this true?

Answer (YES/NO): NO